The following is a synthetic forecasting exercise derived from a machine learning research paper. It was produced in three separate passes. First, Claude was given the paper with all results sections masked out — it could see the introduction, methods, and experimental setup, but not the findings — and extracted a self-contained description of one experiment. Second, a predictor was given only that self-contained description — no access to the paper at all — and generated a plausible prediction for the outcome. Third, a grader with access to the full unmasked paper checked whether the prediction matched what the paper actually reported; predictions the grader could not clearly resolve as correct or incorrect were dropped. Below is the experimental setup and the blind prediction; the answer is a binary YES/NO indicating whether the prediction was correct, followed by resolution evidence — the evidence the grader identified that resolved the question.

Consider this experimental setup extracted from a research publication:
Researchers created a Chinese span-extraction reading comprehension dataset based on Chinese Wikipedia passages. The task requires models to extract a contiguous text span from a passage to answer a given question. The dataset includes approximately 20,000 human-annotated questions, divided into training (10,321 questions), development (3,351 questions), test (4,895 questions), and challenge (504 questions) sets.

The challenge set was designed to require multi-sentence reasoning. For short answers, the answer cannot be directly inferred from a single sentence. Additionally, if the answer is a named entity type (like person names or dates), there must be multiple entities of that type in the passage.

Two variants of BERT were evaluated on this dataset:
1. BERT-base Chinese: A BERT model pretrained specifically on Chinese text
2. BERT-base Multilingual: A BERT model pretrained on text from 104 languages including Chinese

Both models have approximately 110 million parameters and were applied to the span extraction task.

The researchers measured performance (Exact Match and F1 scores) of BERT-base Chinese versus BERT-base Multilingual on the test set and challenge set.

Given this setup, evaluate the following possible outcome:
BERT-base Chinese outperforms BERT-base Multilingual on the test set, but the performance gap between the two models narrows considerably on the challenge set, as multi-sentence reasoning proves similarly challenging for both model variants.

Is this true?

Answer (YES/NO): NO